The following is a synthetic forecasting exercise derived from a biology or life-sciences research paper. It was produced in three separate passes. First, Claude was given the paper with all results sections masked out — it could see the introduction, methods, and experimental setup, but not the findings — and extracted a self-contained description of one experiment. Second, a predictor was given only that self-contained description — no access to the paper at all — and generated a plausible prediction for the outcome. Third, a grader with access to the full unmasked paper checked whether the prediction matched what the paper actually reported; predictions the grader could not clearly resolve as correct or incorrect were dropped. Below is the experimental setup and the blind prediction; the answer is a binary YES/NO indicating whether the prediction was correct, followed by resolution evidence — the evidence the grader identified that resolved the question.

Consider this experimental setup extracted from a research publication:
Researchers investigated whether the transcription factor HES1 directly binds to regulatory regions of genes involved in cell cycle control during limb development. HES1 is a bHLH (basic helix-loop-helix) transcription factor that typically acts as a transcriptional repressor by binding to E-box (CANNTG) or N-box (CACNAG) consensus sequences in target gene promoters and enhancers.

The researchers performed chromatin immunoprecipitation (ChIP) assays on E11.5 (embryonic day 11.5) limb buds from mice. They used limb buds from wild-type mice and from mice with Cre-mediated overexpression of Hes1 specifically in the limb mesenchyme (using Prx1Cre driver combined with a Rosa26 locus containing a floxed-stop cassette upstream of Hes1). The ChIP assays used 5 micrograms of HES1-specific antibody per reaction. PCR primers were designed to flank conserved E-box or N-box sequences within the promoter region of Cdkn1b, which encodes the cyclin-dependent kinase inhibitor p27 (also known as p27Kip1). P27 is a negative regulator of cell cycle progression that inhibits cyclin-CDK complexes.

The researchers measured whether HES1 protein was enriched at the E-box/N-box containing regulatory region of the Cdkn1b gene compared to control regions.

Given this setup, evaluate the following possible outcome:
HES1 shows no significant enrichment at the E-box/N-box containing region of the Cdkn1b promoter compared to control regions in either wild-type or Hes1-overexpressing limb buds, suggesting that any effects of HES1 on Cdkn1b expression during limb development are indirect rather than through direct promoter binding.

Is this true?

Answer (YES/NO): NO